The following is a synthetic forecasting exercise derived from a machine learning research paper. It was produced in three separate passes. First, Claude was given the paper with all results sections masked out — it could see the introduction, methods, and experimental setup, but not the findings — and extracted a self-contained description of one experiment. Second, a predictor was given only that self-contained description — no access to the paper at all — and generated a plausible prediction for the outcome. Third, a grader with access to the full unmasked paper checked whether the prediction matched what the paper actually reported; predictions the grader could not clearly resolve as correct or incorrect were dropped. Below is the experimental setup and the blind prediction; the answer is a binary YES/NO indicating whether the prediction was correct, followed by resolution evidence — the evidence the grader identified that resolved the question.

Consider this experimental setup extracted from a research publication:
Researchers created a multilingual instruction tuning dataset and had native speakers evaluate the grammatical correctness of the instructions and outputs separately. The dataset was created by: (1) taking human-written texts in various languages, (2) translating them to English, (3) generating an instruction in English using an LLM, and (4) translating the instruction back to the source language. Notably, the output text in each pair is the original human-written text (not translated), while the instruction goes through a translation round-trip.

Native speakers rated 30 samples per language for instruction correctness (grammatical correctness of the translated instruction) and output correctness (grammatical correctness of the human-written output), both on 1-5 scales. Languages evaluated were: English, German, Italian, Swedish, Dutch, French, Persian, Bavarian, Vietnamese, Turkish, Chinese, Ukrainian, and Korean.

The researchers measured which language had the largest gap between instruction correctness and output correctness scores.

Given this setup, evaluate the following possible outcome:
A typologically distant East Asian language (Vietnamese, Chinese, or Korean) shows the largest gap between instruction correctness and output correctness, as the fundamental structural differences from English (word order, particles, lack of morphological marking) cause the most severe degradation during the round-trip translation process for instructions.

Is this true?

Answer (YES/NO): NO